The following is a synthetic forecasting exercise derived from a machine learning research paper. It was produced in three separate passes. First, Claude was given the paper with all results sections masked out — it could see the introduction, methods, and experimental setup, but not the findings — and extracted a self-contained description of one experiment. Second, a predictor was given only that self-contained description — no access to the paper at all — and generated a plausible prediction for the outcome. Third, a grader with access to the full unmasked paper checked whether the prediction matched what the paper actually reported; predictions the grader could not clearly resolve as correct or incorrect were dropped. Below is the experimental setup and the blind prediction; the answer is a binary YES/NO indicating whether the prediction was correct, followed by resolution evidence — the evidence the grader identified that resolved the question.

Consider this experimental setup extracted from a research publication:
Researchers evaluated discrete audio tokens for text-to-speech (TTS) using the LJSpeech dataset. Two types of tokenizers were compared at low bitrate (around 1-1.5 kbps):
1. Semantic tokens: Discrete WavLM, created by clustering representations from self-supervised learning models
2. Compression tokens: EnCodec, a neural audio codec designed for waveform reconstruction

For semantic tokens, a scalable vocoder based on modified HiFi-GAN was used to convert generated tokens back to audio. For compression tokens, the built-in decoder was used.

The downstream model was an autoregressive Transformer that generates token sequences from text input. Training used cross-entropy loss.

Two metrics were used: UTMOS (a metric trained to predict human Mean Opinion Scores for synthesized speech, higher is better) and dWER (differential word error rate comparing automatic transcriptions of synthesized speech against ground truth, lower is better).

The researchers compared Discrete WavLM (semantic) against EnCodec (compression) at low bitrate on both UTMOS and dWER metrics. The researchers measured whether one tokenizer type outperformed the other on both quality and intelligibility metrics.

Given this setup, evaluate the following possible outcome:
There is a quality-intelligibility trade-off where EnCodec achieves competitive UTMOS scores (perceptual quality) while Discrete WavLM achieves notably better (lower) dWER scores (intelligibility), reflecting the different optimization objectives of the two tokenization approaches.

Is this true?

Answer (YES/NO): NO